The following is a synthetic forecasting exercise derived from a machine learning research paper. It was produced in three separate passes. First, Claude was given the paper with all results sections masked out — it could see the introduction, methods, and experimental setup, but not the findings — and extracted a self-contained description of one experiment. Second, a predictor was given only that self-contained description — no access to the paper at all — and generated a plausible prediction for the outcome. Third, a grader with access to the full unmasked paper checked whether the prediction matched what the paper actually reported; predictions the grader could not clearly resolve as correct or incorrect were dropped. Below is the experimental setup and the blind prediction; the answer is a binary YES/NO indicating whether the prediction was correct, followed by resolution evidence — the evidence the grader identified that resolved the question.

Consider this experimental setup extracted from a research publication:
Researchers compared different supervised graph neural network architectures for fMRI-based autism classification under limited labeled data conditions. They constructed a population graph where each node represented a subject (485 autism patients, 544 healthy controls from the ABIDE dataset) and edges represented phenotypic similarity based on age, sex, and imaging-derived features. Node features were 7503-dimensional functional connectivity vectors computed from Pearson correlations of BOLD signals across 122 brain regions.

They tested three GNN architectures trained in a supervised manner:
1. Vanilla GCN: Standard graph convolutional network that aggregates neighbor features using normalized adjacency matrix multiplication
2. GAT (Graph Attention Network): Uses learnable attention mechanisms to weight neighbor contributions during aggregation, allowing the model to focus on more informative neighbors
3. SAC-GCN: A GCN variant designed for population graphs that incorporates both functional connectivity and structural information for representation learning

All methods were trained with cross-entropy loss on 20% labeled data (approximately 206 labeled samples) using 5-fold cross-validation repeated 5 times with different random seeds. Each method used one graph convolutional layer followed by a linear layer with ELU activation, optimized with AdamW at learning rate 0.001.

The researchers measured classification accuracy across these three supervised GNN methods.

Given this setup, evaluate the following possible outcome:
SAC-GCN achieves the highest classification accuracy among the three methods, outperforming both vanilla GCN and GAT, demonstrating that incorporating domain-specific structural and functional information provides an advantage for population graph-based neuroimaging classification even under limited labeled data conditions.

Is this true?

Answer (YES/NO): YES